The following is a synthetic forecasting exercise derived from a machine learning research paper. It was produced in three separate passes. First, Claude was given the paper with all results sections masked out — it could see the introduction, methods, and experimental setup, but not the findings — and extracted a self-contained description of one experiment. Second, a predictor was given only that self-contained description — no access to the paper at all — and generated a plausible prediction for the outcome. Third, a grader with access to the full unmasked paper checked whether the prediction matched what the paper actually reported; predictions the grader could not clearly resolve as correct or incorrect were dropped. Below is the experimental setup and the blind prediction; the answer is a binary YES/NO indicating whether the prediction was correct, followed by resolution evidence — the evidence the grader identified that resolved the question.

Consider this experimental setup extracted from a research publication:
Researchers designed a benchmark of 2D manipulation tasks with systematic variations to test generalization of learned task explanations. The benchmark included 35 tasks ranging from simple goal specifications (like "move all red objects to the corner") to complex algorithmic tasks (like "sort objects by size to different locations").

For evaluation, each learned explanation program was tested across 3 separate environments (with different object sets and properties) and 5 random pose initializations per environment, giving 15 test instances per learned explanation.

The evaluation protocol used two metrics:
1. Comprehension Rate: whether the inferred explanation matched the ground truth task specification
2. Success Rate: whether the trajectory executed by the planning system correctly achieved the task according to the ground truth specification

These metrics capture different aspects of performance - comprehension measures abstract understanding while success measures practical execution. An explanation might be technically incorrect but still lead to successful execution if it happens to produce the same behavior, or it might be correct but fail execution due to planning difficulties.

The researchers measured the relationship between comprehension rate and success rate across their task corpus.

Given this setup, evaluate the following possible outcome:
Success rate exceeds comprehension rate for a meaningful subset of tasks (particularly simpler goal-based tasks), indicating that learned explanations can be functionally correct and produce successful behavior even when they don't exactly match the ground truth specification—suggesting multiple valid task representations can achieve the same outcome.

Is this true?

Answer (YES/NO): YES